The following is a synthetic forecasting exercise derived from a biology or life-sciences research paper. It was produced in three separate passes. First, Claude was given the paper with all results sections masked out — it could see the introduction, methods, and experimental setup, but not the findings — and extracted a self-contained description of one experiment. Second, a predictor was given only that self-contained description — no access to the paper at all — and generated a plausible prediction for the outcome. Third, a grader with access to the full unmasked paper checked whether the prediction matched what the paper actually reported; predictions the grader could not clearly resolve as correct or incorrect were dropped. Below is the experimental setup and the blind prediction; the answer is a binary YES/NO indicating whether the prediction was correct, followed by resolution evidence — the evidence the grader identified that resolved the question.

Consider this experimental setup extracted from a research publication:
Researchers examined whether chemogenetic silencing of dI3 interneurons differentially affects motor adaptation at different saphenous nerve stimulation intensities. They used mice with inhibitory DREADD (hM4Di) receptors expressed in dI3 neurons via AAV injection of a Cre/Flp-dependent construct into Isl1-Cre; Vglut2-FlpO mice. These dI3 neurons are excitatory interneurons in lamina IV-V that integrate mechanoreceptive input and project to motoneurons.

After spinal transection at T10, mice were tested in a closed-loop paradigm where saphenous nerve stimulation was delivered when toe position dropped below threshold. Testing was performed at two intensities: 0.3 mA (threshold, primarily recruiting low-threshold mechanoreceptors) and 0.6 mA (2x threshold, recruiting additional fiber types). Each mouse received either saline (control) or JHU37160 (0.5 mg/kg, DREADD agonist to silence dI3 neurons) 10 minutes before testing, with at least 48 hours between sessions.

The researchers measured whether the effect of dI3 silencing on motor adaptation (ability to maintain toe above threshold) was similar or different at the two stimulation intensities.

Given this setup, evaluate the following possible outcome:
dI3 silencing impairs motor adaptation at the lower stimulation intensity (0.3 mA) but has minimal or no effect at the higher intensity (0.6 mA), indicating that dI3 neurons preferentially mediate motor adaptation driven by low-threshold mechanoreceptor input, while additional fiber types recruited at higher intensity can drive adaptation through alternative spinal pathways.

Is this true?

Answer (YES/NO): NO